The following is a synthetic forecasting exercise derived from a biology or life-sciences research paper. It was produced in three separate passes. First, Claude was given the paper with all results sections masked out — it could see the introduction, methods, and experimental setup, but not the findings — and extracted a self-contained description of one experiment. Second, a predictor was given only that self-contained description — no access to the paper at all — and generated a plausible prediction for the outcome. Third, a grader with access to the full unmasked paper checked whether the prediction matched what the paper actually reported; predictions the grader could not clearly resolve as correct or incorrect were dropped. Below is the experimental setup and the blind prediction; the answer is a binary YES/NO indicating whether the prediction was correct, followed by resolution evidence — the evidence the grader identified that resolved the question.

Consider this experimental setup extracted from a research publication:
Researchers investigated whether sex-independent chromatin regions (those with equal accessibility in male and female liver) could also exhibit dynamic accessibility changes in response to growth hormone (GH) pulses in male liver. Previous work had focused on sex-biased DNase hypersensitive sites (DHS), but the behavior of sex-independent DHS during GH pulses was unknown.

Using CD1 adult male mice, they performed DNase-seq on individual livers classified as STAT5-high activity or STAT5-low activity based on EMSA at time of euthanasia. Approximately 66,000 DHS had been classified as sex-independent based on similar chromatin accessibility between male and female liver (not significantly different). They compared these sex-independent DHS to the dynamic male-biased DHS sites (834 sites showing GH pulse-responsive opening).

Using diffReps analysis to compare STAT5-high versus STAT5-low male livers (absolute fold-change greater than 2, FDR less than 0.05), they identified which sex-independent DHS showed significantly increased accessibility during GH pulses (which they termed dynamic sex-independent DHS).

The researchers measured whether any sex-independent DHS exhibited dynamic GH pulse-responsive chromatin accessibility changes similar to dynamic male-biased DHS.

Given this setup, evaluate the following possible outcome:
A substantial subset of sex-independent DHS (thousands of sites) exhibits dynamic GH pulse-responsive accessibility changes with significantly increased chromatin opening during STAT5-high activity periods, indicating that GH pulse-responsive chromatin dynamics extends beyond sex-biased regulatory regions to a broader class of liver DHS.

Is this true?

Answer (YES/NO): NO